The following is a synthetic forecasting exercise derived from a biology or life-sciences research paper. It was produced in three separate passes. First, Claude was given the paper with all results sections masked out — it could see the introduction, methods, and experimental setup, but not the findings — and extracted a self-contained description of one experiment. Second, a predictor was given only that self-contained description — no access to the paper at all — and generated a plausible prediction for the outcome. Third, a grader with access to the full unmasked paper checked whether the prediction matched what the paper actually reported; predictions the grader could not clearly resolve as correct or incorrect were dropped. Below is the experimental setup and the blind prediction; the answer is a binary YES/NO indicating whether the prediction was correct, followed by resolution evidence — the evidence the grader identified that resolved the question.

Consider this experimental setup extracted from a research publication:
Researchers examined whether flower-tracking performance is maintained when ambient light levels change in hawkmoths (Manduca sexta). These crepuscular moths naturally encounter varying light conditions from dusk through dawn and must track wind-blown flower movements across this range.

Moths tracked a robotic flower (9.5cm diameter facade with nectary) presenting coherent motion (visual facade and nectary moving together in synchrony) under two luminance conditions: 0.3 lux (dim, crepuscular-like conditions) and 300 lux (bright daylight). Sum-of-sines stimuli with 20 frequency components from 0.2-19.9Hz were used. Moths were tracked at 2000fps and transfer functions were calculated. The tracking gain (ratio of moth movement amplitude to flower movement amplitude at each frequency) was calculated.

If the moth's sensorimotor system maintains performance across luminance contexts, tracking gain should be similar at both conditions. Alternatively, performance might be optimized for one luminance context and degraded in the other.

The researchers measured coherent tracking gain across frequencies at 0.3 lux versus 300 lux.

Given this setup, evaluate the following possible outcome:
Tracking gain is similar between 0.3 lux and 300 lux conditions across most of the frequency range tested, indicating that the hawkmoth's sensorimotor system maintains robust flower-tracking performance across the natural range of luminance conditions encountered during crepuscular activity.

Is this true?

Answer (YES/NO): YES